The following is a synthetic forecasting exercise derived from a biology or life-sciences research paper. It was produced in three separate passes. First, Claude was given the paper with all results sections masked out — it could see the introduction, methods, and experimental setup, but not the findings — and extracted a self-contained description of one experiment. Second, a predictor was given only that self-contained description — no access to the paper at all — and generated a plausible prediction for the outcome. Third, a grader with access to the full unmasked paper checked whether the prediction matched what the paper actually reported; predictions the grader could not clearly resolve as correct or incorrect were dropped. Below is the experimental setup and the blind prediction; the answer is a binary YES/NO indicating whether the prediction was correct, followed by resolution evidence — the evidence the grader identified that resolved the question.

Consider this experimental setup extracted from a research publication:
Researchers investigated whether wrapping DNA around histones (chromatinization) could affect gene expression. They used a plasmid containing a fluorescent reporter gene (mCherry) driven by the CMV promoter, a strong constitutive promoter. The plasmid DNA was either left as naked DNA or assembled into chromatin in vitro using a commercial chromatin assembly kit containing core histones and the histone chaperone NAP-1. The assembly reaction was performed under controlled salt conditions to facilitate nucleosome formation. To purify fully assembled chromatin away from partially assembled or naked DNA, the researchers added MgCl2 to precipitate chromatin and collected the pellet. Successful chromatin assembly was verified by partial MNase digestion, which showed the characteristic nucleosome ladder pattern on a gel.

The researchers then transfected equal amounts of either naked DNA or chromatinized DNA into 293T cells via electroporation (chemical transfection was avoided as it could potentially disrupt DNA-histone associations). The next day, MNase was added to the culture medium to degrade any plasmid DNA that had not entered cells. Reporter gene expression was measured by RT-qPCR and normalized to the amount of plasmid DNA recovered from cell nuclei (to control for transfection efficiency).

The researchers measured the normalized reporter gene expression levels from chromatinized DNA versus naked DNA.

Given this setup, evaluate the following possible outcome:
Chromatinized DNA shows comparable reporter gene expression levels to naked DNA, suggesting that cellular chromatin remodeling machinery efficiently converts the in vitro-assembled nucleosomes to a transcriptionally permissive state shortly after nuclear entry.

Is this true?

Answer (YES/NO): NO